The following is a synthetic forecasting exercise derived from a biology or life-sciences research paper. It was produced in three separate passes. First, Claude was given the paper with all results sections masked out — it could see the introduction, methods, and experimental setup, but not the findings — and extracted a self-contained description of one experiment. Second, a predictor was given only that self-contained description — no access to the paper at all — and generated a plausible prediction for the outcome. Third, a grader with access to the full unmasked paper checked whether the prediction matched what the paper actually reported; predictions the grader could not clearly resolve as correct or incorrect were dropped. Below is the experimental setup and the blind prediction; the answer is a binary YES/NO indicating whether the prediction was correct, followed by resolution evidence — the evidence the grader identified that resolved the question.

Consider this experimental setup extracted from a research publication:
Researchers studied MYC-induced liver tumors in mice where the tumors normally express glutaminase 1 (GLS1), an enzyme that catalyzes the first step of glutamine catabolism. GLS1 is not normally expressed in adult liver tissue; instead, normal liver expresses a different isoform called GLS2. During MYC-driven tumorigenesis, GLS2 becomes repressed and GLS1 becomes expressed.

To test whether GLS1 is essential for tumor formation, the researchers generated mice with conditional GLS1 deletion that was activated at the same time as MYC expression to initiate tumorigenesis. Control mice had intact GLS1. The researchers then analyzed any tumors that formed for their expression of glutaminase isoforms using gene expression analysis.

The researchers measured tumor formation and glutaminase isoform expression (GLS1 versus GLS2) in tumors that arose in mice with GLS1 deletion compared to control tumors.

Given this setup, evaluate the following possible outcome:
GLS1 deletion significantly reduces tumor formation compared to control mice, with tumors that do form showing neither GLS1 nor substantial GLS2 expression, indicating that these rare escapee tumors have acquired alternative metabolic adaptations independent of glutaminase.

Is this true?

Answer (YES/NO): NO